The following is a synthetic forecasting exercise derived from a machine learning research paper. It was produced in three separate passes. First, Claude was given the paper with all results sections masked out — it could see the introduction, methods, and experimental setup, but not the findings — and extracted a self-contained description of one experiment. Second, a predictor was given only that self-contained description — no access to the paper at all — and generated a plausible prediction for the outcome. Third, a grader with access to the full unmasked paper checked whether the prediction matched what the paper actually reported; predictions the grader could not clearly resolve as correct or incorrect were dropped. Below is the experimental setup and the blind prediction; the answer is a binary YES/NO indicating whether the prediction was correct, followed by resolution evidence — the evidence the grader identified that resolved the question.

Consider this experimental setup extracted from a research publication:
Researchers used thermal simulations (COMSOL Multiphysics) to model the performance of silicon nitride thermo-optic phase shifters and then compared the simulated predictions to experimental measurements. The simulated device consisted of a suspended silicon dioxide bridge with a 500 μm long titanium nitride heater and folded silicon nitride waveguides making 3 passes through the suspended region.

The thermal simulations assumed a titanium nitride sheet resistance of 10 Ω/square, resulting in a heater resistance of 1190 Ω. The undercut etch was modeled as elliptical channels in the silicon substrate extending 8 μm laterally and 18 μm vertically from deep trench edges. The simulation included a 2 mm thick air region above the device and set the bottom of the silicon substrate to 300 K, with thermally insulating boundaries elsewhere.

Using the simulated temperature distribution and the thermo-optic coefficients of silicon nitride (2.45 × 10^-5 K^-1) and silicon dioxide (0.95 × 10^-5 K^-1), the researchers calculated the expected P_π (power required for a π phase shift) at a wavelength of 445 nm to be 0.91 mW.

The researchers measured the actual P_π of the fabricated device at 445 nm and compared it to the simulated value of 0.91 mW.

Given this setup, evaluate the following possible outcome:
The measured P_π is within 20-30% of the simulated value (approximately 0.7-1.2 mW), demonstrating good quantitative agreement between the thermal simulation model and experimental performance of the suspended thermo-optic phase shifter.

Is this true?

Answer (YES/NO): YES